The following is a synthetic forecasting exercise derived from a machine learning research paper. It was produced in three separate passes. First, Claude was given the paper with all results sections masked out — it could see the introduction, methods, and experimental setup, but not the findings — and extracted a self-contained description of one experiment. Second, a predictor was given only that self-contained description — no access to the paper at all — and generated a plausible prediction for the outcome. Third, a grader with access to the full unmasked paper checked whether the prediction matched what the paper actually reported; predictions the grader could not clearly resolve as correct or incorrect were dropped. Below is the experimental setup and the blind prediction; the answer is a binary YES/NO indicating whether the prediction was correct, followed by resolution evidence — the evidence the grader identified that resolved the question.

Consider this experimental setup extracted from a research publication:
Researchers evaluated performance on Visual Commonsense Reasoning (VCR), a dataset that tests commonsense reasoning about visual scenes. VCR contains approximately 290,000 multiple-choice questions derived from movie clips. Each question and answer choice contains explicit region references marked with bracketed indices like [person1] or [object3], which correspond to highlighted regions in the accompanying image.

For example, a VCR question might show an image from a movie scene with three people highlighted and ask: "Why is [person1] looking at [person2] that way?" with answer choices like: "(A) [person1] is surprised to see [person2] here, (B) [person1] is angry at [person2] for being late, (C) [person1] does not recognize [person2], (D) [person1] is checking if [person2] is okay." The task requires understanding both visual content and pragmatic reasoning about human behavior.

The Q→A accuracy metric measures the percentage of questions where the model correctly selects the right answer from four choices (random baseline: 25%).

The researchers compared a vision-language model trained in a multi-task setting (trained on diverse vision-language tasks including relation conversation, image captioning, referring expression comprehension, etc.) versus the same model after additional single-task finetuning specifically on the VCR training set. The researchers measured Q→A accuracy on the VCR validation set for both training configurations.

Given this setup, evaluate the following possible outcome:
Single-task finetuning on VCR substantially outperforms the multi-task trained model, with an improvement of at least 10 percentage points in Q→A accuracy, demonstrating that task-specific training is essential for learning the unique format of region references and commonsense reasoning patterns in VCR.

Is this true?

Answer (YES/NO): NO